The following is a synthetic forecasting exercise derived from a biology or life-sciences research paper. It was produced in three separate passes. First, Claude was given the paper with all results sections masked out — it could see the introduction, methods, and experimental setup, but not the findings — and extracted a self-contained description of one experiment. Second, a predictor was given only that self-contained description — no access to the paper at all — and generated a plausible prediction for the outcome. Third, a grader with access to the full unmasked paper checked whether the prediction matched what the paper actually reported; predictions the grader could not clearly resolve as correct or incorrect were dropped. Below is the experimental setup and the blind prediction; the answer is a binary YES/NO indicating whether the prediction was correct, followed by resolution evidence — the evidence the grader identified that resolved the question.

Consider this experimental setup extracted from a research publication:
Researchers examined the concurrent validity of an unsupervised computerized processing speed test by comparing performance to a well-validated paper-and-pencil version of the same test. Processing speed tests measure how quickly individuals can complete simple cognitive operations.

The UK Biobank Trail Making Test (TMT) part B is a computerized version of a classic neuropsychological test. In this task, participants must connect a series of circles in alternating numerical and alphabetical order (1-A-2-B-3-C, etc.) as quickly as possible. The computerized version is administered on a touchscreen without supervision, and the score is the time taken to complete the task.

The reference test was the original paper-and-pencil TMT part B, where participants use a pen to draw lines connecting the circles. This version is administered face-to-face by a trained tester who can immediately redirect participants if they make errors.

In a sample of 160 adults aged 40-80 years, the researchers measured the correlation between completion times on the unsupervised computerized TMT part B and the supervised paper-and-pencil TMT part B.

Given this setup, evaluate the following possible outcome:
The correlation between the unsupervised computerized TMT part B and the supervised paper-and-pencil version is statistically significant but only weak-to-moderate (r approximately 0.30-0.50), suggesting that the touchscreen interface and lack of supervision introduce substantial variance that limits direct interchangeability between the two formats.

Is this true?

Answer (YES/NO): NO